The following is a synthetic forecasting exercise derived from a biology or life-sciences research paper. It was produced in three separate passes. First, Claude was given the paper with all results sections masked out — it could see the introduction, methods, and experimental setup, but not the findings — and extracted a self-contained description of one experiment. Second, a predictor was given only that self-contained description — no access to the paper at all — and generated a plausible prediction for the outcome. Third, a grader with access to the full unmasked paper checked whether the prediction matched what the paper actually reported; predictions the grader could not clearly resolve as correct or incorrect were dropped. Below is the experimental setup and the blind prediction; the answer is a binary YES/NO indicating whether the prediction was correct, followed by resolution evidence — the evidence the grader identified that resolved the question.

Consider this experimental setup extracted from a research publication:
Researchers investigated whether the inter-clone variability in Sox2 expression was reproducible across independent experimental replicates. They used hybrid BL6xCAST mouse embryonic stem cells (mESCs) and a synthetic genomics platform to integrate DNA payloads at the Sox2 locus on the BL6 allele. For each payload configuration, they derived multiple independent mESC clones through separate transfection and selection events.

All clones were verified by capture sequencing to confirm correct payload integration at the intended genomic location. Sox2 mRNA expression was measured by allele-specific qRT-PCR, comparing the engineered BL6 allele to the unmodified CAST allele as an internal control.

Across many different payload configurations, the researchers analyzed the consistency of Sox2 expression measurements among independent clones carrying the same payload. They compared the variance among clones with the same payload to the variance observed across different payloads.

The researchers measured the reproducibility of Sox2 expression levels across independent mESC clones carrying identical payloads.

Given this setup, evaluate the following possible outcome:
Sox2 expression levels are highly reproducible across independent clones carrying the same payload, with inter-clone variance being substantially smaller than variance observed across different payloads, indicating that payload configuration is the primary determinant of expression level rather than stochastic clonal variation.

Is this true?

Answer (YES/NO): YES